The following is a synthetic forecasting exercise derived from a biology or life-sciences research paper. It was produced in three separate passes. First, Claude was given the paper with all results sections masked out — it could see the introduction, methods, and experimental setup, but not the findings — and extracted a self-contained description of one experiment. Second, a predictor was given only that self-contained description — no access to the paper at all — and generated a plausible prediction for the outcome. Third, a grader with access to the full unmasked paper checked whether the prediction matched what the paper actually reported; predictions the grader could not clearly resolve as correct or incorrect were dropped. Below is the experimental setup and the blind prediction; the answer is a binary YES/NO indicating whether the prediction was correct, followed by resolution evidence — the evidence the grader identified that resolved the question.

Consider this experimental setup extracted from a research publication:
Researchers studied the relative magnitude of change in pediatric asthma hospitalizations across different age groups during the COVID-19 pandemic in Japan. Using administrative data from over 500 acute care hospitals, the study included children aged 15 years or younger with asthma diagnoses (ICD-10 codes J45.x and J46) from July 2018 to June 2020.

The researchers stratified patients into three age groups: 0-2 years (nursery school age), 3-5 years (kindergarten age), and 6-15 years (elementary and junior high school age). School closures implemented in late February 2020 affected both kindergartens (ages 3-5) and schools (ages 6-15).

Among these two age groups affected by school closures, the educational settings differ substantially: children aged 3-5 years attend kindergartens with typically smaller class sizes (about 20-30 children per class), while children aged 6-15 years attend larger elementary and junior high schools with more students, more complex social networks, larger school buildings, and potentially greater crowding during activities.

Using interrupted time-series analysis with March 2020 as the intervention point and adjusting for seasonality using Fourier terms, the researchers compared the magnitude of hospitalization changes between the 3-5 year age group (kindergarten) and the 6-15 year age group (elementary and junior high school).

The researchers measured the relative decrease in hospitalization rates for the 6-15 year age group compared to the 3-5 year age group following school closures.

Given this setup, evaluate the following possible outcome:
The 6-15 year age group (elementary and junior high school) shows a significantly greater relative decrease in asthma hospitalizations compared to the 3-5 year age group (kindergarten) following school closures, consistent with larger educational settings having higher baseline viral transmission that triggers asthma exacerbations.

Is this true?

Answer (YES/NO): NO